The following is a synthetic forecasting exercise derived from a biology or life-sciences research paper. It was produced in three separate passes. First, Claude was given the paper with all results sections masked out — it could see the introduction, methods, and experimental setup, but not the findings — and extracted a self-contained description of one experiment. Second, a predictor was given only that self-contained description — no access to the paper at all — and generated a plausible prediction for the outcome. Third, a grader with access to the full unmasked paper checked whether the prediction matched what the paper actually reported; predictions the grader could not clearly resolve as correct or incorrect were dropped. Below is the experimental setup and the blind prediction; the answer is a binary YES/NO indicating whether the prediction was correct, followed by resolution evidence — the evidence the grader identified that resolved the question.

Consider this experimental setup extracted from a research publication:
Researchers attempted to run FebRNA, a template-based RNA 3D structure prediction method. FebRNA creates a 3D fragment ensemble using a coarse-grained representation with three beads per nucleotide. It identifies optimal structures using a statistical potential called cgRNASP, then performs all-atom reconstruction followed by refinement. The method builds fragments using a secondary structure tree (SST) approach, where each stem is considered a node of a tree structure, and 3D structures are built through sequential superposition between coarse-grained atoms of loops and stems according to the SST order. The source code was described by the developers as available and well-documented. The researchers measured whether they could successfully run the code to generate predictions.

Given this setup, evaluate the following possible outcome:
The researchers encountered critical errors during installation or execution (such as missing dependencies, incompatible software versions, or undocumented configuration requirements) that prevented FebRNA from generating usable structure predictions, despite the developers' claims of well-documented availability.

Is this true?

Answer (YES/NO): YES